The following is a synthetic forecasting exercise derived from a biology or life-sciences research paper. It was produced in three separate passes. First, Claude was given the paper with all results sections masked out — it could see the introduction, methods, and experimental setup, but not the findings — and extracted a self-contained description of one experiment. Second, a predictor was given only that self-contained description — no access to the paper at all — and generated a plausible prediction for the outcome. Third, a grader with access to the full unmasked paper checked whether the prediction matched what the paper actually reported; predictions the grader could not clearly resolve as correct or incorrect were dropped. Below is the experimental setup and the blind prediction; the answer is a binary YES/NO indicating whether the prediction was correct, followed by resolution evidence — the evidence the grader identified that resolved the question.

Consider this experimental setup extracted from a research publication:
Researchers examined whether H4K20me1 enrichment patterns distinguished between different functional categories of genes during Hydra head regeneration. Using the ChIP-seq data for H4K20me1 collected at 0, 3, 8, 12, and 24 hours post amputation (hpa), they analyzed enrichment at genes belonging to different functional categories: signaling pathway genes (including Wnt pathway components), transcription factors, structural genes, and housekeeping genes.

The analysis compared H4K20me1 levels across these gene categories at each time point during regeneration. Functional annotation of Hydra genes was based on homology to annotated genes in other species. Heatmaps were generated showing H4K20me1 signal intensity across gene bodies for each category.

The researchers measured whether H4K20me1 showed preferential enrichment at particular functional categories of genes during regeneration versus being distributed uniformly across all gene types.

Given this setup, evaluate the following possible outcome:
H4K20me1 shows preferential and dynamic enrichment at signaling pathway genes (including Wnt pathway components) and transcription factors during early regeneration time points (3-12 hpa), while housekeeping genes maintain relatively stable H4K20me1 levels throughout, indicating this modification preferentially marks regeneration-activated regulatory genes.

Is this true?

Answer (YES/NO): NO